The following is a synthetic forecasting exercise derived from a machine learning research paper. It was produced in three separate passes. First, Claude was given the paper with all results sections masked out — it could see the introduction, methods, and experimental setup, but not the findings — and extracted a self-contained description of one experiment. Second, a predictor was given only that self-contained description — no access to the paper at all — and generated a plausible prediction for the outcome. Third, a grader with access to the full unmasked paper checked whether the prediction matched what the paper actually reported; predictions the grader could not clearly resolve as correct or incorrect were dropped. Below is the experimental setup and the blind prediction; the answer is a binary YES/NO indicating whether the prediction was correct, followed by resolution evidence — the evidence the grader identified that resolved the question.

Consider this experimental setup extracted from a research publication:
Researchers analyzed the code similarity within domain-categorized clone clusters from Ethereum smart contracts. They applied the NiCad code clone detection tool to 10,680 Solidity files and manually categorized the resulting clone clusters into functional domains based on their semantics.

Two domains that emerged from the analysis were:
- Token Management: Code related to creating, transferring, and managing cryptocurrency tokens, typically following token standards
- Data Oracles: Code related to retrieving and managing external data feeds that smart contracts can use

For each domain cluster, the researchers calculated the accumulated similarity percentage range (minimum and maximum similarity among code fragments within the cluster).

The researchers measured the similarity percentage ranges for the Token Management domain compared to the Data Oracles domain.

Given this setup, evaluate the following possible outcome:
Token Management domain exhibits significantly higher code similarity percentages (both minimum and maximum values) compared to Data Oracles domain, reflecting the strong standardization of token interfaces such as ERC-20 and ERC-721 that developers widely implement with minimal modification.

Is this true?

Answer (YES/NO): YES